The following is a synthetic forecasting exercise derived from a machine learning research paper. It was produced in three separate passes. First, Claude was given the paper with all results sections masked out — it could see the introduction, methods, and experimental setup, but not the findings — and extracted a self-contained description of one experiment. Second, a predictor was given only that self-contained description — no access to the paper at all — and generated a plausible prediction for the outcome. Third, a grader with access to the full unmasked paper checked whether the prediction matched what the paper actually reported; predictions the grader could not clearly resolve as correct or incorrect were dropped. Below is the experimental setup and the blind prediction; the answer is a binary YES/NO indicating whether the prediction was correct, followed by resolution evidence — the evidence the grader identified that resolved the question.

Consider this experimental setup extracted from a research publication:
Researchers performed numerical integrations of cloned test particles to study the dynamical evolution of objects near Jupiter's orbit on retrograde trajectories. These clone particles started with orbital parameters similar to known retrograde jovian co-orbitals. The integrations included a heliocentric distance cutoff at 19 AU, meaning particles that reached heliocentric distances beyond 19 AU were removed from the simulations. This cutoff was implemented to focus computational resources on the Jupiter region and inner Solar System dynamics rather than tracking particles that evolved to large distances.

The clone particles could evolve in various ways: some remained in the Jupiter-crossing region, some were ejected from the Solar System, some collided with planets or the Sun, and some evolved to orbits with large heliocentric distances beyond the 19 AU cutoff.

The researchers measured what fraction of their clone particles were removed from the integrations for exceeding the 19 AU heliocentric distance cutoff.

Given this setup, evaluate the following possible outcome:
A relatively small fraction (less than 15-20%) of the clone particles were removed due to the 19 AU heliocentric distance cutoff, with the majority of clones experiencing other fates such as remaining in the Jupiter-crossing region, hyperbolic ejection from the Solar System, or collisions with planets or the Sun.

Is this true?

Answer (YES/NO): NO